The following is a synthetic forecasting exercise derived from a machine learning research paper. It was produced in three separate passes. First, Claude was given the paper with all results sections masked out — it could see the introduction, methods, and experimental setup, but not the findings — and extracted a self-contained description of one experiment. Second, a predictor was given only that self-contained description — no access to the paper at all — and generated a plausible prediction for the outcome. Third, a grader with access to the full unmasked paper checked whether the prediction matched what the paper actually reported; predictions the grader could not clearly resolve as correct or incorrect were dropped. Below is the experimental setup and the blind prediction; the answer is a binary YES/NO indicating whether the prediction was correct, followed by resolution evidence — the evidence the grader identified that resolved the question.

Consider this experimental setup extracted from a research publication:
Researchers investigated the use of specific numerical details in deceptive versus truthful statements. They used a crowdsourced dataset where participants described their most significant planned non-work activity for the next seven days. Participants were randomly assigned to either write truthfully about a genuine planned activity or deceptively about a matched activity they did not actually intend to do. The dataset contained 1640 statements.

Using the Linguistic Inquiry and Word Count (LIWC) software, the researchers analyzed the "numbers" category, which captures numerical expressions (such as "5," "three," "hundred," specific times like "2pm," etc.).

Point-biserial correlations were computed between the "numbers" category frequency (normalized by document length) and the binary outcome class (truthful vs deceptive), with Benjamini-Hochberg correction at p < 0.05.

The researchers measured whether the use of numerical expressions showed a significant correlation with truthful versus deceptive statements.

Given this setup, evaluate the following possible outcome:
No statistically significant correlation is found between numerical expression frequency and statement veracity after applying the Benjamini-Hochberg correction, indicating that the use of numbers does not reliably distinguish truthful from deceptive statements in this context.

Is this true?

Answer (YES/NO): NO